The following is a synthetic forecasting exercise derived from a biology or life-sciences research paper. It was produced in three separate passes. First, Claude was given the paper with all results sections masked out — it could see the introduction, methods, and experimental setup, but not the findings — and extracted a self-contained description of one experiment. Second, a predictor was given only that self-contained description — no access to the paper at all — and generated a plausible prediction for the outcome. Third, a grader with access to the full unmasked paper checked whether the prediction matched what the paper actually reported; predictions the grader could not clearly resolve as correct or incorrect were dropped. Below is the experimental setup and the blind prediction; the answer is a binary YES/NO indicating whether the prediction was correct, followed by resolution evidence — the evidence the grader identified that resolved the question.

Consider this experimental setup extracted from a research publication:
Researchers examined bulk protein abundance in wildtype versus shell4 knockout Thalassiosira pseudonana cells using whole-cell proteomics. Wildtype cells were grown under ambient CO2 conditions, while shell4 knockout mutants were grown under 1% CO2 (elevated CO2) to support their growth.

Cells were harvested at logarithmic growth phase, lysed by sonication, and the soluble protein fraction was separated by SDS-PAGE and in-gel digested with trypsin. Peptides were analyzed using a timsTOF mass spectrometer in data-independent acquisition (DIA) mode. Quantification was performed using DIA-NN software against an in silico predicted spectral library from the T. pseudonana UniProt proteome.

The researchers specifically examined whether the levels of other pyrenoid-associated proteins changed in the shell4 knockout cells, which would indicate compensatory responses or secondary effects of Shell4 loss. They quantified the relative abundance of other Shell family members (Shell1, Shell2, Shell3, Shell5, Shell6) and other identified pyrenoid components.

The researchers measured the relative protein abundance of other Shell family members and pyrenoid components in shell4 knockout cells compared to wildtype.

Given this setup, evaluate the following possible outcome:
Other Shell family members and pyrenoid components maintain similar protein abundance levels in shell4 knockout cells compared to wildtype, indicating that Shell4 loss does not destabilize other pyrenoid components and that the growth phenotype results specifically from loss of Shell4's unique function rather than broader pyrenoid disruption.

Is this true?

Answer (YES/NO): YES